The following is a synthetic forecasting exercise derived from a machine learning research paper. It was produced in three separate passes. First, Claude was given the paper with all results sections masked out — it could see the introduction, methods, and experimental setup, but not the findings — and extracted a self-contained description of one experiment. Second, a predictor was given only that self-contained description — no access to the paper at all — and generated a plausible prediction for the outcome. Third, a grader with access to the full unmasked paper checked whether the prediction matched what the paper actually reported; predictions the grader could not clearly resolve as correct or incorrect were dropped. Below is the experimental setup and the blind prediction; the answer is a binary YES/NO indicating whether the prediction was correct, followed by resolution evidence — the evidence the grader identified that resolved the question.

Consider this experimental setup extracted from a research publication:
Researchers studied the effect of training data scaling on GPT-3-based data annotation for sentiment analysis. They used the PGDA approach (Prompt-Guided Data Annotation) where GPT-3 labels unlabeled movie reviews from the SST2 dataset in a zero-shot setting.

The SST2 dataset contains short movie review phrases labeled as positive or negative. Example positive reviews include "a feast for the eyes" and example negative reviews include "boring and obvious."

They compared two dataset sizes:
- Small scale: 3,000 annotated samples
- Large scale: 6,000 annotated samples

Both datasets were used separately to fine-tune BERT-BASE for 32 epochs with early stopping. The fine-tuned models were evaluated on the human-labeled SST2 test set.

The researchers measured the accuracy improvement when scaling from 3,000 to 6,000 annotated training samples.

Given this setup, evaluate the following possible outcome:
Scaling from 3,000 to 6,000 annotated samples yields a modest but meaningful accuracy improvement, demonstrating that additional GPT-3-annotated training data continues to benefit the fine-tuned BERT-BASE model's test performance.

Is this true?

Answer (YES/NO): YES